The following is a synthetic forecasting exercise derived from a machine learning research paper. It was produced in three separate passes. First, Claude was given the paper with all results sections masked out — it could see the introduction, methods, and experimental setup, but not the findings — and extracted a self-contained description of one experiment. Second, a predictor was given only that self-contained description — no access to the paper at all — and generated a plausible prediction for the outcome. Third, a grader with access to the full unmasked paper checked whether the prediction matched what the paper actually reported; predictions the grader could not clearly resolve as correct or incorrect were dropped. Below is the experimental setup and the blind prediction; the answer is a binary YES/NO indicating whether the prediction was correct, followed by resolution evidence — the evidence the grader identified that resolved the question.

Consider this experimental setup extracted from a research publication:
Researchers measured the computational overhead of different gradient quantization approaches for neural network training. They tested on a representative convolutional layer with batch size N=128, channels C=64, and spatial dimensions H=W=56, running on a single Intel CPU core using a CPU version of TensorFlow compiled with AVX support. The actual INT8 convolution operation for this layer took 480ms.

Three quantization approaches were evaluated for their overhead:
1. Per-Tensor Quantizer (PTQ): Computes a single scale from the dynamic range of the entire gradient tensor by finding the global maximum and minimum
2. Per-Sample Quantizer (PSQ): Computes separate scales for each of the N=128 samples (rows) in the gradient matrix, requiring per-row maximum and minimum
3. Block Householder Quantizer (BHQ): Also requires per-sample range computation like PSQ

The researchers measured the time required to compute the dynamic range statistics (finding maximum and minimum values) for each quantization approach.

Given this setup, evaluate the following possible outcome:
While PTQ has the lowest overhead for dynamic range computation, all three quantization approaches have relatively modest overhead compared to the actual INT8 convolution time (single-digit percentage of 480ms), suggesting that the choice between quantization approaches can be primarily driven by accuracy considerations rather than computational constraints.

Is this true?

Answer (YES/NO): YES